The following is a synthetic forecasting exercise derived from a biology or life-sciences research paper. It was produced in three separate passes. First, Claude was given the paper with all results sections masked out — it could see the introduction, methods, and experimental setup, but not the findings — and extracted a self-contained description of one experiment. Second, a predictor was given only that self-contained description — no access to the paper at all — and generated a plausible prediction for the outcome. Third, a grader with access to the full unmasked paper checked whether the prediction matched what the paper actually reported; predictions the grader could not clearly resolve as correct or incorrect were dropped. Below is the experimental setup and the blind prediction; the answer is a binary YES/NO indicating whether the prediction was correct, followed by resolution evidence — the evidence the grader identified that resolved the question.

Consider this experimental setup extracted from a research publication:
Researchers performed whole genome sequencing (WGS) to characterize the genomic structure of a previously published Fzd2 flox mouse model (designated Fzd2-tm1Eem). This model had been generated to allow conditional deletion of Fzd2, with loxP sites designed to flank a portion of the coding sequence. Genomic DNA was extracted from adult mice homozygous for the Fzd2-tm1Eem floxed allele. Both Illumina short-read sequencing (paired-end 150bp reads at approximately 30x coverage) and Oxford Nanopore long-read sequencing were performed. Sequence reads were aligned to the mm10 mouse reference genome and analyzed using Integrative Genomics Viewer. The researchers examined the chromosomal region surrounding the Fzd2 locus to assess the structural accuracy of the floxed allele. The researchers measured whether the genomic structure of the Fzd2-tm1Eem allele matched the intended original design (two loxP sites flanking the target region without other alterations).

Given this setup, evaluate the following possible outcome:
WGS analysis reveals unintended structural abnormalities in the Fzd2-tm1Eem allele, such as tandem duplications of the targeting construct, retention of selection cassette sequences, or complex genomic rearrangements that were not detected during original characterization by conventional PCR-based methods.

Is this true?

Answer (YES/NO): YES